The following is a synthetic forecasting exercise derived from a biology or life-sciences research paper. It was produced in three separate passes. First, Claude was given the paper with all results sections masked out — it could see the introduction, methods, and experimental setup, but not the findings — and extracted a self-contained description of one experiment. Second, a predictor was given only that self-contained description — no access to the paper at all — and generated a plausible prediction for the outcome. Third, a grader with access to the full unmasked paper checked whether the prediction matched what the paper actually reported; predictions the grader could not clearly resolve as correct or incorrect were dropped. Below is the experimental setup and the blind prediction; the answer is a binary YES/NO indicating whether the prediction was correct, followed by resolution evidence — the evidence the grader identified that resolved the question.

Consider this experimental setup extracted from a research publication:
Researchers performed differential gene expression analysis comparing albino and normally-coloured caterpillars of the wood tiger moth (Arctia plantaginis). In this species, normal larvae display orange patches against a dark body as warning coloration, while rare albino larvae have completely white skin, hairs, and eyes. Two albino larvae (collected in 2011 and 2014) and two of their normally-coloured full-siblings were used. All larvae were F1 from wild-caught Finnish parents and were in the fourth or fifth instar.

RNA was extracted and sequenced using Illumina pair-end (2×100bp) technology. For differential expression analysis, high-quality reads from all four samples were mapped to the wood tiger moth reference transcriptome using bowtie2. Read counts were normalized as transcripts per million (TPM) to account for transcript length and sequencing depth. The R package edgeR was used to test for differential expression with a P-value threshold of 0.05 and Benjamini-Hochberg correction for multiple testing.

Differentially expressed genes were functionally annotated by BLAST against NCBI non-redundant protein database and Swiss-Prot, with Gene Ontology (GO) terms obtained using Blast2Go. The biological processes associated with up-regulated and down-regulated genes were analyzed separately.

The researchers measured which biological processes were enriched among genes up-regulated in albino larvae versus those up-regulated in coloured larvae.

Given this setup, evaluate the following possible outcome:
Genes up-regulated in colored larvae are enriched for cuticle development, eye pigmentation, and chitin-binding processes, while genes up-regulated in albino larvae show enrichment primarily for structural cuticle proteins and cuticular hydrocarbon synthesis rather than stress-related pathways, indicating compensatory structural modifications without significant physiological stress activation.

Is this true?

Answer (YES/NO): NO